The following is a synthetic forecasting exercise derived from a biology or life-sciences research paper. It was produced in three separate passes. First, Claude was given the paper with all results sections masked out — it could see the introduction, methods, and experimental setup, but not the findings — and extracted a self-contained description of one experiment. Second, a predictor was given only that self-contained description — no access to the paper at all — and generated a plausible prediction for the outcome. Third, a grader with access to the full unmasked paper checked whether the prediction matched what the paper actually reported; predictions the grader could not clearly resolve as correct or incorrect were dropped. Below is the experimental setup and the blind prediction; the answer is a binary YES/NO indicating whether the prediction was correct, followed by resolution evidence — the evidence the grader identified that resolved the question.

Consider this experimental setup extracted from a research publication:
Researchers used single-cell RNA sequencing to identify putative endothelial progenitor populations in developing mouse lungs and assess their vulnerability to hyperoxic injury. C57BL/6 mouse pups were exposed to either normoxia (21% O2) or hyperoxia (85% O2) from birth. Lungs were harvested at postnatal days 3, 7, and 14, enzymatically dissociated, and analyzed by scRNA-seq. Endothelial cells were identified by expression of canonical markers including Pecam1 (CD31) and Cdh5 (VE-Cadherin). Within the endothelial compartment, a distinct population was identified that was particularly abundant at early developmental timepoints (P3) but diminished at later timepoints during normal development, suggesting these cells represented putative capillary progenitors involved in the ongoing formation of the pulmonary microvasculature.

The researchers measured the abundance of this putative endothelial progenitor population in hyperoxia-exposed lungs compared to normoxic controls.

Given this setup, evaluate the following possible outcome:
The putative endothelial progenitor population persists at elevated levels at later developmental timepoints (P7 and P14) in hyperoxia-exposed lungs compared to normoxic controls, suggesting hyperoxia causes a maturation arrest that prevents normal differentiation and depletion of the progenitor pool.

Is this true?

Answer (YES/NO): NO